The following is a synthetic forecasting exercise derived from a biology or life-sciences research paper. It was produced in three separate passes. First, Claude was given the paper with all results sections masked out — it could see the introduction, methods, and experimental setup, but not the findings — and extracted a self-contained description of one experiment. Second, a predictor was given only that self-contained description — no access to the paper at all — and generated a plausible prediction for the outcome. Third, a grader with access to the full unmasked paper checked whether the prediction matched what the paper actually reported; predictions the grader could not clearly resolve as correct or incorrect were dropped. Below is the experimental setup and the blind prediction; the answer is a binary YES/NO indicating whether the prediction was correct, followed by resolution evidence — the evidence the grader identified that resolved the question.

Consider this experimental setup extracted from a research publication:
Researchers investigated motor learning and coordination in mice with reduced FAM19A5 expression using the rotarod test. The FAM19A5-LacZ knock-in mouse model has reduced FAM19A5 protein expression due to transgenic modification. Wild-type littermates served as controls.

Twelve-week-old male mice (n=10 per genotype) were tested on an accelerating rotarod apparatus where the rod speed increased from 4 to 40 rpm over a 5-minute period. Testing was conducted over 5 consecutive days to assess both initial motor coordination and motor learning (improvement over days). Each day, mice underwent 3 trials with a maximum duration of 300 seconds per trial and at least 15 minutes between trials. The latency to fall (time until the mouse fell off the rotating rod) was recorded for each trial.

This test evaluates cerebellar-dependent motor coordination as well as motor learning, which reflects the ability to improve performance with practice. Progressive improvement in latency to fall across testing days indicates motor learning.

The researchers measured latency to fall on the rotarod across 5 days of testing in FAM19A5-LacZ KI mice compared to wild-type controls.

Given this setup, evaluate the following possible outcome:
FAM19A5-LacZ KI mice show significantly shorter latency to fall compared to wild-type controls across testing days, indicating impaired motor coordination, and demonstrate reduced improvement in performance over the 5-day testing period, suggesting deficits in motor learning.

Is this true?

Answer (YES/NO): NO